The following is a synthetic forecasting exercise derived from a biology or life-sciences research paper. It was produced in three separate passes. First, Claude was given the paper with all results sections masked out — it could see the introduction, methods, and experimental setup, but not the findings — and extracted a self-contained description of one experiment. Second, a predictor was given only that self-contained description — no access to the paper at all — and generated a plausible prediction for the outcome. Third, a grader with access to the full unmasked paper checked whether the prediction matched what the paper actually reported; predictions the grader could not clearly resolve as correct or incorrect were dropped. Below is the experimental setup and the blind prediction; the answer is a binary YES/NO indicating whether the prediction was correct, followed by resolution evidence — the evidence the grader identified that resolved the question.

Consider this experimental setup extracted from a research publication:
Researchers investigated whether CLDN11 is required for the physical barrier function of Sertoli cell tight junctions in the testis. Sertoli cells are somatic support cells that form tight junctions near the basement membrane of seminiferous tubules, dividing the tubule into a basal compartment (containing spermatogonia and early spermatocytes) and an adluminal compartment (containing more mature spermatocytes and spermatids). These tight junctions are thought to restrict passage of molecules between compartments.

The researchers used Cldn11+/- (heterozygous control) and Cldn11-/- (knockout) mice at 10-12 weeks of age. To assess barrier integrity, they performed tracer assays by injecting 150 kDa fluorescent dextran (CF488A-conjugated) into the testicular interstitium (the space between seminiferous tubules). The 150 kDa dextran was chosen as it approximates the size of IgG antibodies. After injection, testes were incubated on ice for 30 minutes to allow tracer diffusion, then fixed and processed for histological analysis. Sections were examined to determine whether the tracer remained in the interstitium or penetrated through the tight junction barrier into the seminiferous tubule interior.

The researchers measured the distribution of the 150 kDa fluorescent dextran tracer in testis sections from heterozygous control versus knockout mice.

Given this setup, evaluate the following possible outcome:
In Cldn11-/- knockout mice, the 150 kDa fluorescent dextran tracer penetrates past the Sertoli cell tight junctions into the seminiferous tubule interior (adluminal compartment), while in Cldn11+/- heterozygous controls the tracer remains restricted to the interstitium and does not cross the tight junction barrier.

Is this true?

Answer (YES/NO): YES